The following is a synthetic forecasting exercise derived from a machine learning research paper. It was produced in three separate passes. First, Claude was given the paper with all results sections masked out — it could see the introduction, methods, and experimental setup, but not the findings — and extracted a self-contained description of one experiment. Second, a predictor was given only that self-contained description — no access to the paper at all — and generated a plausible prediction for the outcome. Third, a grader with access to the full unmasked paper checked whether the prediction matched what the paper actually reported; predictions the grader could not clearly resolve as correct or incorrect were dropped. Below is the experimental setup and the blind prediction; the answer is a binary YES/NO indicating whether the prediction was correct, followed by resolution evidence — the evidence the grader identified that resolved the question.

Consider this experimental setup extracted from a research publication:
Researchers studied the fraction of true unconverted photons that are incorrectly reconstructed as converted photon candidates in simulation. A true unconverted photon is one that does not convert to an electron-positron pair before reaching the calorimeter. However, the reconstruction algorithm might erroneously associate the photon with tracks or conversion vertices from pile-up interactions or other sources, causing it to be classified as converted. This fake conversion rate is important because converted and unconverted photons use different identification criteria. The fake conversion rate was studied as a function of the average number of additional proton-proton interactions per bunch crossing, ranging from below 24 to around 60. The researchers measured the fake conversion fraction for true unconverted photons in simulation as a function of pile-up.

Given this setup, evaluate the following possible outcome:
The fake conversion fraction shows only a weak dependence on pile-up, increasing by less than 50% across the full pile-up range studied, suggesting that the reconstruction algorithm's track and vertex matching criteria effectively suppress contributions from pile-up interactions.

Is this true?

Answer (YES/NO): NO